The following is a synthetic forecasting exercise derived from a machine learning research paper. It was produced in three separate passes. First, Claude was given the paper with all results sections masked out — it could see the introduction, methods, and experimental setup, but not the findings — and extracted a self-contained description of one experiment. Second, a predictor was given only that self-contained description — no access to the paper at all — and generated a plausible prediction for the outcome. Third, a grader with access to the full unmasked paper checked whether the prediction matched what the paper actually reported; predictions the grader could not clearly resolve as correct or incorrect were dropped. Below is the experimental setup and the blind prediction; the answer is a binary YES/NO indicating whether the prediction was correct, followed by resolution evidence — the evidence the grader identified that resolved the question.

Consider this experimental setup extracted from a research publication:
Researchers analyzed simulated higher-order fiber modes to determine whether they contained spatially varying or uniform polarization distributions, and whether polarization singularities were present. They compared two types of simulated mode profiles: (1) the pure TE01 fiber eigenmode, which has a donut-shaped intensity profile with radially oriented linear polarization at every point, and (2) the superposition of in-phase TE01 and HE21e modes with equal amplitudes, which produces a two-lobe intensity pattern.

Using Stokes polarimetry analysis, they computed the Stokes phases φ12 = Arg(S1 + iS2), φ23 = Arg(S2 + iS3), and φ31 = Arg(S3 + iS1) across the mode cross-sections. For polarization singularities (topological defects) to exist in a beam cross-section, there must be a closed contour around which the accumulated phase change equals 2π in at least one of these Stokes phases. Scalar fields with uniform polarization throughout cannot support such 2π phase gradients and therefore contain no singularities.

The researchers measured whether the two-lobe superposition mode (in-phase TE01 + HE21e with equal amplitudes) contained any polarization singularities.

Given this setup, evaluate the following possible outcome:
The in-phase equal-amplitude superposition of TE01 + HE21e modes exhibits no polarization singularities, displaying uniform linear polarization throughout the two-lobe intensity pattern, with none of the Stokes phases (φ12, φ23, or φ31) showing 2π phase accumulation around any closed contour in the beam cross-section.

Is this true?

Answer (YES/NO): YES